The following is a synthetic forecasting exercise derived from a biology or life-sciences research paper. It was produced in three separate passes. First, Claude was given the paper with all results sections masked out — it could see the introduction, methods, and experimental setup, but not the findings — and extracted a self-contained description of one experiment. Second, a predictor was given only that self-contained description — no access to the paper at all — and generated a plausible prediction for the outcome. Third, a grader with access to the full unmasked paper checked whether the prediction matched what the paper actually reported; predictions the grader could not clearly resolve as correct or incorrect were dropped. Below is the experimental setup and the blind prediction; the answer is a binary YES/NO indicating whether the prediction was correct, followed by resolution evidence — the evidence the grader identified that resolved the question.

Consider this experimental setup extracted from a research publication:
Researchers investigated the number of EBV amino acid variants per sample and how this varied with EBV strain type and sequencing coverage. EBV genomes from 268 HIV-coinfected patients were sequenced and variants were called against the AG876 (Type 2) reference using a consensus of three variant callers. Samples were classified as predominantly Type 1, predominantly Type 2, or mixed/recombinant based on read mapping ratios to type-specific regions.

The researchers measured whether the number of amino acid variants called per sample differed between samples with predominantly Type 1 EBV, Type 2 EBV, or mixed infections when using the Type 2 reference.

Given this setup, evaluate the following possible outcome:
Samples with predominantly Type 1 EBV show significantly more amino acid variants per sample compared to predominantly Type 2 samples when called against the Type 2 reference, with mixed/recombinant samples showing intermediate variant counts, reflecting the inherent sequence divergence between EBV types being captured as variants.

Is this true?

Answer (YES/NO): NO